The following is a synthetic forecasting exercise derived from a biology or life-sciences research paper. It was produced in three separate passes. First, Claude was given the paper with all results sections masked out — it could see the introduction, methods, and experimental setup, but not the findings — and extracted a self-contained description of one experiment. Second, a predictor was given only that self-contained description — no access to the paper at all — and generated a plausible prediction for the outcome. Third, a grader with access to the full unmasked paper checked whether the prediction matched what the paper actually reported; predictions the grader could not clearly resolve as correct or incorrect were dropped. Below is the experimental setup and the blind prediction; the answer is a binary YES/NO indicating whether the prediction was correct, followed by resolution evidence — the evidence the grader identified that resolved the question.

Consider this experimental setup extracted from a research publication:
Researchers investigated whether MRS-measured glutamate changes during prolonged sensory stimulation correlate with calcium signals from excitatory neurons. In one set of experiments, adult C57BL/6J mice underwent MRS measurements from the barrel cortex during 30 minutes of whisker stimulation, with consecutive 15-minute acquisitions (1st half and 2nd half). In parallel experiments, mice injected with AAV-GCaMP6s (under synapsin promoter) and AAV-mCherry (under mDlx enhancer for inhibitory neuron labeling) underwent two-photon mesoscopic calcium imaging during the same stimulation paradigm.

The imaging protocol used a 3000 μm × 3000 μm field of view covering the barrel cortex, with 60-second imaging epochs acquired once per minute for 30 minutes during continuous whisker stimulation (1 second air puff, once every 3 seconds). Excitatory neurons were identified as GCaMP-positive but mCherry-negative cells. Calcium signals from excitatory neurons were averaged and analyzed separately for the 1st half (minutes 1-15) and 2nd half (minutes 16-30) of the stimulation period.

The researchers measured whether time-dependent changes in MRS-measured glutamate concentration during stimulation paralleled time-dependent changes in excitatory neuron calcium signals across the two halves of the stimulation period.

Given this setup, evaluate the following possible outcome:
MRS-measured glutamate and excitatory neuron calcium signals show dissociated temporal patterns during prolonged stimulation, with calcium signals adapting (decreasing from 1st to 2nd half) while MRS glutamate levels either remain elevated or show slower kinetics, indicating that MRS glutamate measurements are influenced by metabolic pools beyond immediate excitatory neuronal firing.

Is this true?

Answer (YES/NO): NO